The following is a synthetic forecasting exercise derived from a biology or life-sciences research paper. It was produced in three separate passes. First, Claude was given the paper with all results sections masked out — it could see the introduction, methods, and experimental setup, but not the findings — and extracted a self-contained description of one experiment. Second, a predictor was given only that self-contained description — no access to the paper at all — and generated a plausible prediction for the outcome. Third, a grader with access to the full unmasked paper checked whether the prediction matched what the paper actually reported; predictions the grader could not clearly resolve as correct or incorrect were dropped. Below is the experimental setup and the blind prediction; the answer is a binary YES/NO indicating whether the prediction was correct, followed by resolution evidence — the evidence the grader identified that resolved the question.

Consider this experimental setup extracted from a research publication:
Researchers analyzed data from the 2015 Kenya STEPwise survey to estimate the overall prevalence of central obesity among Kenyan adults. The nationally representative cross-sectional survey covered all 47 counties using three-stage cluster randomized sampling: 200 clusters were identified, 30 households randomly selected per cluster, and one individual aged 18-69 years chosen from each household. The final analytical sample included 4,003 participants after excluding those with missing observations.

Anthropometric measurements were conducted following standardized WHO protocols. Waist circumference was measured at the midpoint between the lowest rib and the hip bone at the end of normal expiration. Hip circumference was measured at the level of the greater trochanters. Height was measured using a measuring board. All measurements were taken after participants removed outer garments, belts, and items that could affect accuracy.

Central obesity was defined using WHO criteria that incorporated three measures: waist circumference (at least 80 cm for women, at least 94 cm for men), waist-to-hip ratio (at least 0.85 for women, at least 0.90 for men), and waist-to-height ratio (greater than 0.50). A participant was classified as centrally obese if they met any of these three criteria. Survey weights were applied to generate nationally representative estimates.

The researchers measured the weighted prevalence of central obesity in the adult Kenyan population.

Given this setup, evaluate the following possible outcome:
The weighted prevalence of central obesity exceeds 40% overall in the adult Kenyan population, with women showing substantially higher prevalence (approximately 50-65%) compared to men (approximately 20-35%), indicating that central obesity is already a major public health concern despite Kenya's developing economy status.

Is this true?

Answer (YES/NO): NO